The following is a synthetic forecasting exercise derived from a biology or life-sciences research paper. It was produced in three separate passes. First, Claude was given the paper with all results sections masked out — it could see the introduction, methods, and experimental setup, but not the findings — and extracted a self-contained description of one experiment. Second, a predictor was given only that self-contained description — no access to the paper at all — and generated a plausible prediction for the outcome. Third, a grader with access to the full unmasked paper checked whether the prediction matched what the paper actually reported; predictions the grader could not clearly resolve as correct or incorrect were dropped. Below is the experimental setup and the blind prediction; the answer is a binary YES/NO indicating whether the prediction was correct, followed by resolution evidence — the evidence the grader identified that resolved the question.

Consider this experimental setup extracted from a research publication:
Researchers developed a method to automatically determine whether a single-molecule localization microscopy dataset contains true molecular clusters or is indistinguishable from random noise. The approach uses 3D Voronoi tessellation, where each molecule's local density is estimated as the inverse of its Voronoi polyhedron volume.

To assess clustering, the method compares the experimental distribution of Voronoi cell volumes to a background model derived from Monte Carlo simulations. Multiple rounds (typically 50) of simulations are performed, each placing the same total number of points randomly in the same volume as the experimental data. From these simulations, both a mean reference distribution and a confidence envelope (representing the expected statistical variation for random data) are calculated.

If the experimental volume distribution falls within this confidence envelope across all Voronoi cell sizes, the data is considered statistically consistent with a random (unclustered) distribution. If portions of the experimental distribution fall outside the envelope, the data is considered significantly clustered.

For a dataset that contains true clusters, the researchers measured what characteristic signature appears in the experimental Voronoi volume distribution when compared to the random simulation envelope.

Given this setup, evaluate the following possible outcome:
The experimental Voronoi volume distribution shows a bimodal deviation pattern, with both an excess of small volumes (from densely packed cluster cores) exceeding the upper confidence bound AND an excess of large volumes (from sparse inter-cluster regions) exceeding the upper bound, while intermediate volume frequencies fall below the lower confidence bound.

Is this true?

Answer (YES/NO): NO